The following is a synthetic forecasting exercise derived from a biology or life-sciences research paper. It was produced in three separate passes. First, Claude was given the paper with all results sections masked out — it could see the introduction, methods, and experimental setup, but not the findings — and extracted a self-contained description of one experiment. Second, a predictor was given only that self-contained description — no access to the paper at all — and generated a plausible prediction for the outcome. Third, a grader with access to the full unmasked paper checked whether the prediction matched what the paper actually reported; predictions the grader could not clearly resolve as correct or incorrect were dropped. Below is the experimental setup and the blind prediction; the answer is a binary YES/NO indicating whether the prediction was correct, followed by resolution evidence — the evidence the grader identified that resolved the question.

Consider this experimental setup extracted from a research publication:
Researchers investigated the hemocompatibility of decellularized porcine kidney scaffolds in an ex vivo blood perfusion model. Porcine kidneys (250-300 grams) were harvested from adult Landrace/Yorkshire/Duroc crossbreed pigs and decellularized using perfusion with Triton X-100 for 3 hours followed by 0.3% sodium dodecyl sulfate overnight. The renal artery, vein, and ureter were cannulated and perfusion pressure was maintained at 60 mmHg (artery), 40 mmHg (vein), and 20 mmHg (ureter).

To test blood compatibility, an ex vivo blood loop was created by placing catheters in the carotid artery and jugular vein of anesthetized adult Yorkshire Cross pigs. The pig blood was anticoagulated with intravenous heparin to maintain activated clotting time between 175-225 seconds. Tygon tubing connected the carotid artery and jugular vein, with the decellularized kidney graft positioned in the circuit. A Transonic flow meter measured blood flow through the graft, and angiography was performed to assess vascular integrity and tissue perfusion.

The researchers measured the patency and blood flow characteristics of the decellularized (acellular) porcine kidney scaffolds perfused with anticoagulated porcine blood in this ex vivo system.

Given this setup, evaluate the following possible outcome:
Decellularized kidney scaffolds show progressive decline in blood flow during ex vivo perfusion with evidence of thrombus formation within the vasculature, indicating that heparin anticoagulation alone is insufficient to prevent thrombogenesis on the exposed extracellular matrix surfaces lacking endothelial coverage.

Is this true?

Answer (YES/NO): YES